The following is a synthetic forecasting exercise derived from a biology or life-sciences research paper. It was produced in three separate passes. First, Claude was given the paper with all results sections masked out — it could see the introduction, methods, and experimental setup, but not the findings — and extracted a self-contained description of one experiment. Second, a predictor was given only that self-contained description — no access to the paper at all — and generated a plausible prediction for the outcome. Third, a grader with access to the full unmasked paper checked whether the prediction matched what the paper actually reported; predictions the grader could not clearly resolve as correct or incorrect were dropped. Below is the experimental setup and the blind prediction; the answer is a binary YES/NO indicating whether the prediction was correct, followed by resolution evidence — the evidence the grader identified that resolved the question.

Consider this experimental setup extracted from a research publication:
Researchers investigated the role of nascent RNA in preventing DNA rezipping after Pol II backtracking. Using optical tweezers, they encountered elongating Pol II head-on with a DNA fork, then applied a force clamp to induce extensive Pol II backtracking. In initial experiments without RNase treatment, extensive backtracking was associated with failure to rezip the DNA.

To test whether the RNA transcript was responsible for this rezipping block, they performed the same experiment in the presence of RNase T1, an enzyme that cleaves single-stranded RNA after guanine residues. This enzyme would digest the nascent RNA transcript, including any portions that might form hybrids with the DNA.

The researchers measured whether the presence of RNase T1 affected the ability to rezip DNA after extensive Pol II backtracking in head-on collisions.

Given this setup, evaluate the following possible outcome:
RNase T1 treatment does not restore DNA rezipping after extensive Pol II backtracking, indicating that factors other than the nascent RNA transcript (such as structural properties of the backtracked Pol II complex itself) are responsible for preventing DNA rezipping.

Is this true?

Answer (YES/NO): NO